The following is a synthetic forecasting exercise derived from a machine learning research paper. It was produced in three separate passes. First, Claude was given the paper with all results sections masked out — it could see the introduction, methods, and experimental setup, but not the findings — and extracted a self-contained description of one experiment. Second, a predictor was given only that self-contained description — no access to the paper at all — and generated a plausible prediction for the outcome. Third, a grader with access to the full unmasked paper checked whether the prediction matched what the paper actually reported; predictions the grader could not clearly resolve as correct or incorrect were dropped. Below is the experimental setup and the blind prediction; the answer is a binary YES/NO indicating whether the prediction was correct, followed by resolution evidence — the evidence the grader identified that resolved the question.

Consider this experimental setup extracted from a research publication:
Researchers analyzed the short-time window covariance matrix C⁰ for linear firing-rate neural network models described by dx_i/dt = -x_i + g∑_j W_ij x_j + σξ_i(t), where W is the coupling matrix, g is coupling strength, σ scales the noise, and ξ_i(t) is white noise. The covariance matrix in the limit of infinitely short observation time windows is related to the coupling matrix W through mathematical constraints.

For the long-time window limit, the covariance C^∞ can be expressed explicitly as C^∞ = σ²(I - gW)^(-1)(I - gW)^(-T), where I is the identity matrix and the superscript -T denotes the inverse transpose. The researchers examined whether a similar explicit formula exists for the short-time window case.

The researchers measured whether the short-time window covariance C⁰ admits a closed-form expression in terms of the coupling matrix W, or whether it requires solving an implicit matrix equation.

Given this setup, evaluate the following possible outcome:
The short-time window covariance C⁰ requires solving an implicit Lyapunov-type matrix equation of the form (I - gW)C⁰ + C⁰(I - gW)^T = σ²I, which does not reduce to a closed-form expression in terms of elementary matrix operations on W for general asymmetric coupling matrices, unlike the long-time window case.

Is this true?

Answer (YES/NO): YES